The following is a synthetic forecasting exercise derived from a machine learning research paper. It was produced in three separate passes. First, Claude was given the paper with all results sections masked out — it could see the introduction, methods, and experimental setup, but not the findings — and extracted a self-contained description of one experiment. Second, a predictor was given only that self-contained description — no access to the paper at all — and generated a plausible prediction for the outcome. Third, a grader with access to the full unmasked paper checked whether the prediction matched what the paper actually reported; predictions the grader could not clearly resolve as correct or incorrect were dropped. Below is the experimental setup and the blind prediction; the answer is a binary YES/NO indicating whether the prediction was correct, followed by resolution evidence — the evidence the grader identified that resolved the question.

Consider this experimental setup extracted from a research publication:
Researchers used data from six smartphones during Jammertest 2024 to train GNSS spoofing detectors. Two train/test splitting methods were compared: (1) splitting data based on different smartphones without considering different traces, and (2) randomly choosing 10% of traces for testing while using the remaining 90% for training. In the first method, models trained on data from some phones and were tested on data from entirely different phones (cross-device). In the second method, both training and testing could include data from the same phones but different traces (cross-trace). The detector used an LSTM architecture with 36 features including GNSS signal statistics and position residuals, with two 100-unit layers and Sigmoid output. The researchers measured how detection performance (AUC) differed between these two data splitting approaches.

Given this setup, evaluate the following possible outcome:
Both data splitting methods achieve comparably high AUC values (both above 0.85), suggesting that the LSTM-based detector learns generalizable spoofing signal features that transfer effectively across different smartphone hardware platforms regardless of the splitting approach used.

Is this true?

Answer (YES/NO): NO